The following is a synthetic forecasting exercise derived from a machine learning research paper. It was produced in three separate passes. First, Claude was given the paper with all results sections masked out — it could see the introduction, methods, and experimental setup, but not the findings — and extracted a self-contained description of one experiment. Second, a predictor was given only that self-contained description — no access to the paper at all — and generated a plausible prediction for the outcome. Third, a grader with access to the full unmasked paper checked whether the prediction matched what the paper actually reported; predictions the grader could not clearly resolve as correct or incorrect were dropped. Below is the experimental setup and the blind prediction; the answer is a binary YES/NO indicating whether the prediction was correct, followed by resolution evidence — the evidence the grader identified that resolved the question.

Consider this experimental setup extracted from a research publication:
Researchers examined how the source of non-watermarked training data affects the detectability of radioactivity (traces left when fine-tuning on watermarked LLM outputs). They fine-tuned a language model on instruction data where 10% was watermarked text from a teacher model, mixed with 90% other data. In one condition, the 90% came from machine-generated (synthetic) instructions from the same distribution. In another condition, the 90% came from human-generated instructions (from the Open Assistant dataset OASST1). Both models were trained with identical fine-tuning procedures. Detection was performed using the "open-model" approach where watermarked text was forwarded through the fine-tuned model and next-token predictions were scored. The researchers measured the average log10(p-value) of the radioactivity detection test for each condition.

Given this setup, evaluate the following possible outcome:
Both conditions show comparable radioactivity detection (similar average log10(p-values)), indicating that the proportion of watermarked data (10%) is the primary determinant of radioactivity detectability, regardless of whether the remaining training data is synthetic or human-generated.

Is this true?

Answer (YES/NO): NO